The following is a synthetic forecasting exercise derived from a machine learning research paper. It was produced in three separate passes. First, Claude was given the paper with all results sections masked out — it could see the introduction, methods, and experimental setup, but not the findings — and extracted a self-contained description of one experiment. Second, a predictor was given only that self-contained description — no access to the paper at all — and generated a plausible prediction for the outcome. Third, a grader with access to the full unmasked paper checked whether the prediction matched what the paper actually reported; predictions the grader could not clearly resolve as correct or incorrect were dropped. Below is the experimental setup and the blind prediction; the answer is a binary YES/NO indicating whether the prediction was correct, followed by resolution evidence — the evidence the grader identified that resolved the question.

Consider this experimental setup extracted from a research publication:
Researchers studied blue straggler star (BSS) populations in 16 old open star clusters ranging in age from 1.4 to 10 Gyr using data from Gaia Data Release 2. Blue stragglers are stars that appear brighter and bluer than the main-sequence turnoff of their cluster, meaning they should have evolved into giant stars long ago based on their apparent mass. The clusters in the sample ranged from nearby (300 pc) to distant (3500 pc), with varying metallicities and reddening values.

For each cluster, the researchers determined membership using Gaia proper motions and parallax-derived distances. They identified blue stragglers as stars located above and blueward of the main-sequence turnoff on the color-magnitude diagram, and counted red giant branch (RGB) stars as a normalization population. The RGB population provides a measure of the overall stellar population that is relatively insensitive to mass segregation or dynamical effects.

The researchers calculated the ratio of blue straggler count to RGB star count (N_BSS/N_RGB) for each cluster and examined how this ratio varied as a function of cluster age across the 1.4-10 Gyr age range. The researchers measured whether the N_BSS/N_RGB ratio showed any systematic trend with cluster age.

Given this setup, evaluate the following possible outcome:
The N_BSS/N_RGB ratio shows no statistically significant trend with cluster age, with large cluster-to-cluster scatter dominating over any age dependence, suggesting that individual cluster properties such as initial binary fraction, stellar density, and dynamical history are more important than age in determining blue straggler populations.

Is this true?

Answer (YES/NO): NO